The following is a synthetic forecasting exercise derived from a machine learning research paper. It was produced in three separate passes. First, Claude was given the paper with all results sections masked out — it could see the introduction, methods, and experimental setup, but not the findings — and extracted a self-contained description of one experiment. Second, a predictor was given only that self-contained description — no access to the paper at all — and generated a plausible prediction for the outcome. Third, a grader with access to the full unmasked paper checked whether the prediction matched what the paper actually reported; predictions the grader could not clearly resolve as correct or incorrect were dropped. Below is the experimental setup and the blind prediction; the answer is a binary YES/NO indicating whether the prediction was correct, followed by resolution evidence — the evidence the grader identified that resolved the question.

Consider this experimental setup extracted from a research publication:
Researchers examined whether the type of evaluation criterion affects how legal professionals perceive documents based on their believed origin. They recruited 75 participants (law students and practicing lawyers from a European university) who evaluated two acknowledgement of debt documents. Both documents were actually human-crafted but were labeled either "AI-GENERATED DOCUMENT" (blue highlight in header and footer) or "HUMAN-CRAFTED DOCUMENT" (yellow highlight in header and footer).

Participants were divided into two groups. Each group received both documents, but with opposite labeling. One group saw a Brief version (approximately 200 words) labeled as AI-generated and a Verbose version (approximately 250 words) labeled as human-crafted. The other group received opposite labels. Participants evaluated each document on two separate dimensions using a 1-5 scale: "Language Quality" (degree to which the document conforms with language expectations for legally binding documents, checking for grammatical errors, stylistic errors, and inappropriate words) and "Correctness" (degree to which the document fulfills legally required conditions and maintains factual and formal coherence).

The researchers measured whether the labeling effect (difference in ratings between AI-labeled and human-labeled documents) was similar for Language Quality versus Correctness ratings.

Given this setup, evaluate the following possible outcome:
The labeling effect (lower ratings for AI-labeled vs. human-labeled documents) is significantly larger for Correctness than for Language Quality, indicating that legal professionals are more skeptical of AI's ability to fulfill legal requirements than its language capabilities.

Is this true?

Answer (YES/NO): NO